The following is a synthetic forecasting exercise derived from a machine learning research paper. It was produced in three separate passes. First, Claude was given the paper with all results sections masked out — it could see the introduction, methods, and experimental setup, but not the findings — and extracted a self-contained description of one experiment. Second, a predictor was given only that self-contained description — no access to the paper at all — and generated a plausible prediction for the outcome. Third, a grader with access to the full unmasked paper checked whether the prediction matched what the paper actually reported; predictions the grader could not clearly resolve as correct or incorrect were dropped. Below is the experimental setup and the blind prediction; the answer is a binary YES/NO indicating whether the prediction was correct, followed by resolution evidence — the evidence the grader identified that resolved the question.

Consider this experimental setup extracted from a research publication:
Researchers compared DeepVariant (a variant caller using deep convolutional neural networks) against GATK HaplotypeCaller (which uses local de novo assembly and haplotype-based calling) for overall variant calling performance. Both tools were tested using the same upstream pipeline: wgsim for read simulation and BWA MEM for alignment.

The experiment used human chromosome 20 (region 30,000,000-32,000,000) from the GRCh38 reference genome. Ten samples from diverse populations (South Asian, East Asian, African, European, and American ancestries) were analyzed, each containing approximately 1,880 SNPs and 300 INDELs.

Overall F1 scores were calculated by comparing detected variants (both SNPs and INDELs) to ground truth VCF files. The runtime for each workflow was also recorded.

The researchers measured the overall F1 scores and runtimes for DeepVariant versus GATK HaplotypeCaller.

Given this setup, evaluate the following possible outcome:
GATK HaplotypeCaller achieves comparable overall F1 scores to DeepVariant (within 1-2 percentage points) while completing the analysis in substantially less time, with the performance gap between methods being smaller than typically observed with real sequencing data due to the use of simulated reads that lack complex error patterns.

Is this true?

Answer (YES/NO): NO